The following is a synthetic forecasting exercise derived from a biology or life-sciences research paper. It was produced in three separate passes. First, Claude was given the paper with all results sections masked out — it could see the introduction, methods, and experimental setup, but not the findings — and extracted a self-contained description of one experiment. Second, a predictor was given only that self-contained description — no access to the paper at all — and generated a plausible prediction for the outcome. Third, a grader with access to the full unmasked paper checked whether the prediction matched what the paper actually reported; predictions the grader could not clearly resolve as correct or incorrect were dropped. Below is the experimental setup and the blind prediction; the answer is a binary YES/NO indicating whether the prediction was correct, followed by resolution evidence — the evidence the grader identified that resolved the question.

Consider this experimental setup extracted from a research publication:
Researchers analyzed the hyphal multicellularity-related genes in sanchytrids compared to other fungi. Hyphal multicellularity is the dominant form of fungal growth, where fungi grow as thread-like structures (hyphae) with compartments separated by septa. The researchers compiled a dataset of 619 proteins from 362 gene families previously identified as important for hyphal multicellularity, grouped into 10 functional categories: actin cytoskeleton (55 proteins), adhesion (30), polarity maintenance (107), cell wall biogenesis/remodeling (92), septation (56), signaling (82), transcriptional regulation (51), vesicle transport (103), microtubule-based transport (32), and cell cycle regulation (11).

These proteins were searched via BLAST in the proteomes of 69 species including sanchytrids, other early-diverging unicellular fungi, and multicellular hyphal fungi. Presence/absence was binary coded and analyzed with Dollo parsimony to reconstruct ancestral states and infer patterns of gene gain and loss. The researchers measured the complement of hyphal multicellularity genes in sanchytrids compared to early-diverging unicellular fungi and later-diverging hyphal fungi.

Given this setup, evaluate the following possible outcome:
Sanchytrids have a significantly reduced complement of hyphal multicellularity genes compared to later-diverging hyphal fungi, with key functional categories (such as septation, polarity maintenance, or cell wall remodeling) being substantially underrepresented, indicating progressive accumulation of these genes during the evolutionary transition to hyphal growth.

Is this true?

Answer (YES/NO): NO